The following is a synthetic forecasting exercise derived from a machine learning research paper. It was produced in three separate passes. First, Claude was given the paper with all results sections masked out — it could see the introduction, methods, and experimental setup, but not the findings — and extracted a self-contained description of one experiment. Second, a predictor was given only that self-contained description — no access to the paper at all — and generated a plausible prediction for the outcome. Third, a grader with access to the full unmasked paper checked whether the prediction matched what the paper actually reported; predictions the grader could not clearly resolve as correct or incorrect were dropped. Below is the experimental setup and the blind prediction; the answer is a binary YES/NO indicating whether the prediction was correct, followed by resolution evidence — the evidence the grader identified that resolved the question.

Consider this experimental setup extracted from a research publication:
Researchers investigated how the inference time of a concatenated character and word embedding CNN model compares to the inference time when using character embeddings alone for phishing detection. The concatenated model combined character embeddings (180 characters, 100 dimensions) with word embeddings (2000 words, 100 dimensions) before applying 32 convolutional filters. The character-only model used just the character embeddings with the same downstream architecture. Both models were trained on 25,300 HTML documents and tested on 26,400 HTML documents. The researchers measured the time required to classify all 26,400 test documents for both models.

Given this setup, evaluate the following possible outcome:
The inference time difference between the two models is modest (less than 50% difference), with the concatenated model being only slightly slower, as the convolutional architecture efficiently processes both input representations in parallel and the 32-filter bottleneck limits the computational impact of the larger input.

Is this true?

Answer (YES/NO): YES